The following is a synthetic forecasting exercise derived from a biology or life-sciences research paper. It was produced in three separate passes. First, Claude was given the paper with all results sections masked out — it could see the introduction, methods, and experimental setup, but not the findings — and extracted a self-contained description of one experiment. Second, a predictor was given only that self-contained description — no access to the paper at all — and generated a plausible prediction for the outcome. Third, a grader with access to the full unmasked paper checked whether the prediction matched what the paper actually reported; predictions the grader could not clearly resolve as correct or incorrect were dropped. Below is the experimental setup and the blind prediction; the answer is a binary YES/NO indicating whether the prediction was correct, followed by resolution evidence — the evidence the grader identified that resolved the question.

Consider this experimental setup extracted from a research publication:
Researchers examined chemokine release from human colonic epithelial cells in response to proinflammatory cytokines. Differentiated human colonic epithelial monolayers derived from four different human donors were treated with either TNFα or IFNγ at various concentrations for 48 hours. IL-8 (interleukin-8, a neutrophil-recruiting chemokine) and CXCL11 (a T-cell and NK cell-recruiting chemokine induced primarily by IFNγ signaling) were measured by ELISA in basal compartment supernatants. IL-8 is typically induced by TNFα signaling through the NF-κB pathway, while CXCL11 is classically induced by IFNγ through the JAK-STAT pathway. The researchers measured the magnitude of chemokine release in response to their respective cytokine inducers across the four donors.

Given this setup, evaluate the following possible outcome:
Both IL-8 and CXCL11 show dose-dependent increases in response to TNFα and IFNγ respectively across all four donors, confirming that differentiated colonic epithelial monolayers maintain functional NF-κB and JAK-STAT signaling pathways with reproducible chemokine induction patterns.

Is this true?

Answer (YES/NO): YES